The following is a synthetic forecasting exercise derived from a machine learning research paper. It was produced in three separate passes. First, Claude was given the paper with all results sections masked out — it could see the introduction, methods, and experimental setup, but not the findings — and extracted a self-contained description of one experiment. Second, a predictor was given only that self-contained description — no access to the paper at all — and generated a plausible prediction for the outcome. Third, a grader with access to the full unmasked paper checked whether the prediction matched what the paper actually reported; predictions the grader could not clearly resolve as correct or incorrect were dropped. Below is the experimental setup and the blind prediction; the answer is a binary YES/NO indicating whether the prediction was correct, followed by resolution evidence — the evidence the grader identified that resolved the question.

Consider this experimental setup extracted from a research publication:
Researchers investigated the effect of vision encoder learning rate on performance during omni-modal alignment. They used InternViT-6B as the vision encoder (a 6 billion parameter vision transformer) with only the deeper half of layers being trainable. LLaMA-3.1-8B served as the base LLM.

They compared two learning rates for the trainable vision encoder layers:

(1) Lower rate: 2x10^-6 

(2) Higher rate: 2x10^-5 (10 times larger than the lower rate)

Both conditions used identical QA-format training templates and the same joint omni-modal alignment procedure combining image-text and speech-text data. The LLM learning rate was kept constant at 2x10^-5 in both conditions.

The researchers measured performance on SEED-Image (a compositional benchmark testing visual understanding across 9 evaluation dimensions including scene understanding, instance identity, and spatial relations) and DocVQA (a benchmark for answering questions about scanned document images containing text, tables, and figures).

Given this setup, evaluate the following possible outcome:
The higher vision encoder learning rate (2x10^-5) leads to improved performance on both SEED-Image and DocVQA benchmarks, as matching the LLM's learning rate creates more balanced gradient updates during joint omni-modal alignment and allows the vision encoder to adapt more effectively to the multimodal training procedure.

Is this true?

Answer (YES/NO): NO